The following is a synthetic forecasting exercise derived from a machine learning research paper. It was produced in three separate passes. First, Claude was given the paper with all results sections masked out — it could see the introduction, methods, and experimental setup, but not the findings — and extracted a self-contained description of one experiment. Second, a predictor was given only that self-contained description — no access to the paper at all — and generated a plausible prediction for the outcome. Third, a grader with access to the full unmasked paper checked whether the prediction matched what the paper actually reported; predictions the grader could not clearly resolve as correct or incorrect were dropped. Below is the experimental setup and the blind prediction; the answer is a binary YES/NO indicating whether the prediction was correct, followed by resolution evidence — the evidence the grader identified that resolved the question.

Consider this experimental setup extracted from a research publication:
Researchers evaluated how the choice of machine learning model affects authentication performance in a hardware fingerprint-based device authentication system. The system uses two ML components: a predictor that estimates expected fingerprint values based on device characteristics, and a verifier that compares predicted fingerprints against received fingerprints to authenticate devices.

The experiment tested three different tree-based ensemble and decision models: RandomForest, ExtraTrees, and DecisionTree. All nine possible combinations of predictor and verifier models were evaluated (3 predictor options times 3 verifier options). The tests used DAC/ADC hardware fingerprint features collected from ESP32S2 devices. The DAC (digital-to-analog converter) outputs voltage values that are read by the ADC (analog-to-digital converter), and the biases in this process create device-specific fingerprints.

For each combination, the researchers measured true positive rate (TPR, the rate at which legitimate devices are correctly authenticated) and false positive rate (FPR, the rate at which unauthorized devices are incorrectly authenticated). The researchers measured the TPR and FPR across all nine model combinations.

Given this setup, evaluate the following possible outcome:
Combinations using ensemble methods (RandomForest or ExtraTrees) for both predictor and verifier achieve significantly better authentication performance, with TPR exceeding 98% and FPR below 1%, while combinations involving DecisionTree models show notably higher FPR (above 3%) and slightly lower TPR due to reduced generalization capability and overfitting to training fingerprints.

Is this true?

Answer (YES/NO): NO